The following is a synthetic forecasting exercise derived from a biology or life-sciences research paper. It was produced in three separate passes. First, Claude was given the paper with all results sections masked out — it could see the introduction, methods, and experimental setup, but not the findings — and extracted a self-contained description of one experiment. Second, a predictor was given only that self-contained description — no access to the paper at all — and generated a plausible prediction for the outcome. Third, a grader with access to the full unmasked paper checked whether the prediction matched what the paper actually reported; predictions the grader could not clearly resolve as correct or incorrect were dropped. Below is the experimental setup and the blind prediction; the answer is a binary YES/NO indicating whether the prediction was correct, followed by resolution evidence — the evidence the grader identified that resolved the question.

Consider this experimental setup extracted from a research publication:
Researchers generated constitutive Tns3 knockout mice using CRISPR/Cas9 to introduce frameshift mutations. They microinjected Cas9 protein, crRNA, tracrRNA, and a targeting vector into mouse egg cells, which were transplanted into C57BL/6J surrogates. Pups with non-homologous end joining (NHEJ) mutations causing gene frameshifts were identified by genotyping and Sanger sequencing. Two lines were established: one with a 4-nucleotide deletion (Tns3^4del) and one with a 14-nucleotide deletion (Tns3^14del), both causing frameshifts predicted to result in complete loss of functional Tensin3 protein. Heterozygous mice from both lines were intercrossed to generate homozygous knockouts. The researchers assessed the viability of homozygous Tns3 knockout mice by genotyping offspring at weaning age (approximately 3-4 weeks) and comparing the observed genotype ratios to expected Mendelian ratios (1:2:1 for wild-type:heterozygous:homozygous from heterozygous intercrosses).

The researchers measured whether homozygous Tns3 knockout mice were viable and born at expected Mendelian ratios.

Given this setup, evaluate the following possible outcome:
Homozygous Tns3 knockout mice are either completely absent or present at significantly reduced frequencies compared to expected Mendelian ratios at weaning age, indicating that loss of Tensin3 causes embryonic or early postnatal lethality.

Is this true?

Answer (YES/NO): YES